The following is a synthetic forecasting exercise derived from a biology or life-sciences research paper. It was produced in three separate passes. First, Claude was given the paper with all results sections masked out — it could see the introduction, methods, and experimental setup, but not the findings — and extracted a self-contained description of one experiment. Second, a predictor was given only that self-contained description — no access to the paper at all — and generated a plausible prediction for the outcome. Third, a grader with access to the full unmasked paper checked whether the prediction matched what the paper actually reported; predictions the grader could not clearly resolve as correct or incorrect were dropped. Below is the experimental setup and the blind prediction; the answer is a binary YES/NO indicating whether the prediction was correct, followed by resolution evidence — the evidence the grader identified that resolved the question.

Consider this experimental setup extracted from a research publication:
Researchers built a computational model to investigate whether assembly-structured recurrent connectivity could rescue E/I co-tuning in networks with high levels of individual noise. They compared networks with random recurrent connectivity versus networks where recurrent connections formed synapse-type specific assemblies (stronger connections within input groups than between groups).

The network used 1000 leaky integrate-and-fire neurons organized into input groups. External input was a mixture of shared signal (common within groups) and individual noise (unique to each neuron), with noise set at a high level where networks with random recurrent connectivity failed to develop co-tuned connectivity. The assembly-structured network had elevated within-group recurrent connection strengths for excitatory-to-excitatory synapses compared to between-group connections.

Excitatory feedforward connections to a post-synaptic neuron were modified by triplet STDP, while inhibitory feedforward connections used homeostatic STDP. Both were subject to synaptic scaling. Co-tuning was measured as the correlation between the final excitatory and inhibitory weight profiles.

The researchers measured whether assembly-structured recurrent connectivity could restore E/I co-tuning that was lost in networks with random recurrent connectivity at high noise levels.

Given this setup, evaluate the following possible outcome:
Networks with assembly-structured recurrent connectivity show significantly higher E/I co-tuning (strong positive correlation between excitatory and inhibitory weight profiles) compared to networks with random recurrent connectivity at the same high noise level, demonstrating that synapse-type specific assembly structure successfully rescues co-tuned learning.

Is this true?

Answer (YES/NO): YES